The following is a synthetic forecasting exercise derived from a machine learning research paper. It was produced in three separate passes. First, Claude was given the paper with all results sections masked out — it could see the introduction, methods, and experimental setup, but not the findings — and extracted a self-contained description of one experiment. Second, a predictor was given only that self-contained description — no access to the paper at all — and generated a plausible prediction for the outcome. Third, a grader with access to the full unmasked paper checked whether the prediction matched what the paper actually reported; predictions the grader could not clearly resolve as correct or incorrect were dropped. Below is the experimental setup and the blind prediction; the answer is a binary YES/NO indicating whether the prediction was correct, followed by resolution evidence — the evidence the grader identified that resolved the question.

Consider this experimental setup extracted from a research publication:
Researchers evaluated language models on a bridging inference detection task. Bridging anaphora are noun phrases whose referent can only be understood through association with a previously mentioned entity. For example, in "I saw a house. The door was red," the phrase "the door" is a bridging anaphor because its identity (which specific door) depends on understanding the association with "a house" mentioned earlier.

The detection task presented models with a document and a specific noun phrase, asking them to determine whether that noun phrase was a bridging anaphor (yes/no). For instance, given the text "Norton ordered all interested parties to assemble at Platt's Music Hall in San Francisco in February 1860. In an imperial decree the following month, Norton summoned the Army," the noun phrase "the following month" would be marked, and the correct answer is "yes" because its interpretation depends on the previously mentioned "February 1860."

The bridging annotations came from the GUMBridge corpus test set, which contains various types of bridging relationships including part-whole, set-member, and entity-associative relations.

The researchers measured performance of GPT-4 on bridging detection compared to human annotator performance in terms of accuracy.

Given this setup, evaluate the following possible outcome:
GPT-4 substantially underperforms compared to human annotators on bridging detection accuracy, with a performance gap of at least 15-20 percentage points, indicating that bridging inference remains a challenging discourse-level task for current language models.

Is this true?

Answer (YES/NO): YES